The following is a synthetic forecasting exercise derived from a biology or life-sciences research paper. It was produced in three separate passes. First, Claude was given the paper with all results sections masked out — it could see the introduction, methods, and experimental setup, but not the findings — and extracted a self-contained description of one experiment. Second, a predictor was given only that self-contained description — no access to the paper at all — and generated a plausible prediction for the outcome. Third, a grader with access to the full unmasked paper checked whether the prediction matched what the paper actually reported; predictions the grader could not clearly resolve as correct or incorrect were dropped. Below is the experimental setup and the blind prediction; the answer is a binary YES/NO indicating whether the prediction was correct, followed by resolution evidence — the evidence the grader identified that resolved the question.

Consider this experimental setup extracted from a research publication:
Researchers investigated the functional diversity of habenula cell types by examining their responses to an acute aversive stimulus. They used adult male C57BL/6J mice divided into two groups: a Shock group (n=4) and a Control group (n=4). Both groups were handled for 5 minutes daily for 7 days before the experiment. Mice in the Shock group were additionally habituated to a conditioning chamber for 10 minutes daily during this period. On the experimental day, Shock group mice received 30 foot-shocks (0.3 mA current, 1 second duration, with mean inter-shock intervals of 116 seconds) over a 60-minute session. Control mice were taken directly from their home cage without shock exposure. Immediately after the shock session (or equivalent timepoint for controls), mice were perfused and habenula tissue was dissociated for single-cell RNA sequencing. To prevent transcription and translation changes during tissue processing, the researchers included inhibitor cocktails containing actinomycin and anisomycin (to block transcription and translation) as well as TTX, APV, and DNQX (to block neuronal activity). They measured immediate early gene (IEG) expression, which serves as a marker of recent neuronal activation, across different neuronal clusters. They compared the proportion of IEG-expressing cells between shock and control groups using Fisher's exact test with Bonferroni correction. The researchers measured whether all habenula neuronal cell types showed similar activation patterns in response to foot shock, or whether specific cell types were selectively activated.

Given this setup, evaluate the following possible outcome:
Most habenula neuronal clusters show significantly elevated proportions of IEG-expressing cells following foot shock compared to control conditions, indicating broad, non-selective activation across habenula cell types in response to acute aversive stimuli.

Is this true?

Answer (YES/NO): NO